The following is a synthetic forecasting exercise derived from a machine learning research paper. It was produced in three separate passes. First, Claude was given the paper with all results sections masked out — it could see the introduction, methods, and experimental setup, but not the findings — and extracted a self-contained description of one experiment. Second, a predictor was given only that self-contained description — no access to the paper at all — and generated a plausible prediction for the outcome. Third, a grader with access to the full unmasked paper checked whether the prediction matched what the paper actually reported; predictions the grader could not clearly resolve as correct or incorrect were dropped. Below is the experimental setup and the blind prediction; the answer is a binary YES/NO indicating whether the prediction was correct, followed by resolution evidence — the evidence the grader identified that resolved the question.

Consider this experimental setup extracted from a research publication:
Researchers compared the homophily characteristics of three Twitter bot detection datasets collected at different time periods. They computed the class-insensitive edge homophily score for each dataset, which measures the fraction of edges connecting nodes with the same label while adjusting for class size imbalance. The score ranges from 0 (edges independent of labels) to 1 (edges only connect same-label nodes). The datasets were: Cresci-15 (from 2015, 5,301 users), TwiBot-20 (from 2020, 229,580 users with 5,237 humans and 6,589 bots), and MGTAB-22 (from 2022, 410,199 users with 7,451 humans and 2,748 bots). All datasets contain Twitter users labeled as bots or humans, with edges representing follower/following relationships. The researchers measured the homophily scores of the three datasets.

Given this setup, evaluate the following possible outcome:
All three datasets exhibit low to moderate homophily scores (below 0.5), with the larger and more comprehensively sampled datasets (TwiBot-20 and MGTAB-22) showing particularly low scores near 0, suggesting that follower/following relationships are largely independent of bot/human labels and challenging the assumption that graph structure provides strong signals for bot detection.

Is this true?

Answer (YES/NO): NO